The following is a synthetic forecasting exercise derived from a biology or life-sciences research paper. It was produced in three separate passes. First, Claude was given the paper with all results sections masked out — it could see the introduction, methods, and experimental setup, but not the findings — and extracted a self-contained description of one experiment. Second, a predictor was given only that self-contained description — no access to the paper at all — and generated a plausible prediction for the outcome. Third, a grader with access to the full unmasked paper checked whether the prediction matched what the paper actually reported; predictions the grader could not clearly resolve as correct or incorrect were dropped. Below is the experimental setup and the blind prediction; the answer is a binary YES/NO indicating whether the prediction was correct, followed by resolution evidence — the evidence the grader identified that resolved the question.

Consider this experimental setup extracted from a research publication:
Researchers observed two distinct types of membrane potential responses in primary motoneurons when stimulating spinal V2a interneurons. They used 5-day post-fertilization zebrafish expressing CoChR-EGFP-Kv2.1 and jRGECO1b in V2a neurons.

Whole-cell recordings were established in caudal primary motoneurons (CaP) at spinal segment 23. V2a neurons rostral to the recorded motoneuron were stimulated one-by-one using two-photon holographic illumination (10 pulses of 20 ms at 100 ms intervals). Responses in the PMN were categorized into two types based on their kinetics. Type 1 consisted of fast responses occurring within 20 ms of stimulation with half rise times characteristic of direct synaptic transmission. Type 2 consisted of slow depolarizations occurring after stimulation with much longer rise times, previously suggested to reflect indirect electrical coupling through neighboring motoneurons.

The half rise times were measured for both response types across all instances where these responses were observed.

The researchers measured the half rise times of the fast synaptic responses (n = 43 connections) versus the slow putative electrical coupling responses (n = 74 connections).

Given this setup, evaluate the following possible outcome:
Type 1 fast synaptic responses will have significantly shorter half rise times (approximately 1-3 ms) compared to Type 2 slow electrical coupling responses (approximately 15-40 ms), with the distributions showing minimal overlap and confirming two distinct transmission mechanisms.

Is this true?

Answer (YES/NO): NO